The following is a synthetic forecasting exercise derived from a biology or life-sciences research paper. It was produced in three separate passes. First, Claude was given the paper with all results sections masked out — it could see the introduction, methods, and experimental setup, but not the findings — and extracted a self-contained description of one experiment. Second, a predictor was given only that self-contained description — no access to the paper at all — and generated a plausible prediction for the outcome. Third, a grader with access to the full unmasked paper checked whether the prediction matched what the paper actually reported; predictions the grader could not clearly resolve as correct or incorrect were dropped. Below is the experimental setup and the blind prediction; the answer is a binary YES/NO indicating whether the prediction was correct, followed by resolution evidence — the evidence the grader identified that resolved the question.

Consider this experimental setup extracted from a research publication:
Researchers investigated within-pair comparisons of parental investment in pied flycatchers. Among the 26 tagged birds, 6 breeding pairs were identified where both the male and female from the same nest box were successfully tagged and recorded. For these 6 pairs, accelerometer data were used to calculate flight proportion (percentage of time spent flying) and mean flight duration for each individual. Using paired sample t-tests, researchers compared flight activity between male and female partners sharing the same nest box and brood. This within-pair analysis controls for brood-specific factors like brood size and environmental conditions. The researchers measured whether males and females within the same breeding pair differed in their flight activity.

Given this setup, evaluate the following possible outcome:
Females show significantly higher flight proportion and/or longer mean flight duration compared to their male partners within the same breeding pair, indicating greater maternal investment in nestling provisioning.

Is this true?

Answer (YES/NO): NO